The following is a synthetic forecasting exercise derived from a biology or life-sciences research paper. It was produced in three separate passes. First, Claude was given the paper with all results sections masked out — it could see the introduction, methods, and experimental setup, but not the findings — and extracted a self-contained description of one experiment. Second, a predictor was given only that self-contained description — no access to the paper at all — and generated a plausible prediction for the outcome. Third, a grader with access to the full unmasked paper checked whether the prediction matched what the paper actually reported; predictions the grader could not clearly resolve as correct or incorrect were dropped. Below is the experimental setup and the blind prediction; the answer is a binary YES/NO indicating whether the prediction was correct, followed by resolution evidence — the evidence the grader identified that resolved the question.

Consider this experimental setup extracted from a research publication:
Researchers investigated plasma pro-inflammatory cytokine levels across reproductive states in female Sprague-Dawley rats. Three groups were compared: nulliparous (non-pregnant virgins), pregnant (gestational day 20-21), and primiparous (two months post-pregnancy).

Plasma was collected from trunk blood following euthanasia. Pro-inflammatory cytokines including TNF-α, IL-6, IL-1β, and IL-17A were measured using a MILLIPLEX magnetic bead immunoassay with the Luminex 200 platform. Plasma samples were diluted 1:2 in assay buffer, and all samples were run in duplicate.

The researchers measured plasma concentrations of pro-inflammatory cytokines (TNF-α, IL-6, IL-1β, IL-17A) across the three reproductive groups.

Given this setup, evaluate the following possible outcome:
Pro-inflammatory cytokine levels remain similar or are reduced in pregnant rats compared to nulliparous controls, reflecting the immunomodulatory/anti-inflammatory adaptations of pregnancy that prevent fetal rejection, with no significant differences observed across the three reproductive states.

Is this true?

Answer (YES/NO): NO